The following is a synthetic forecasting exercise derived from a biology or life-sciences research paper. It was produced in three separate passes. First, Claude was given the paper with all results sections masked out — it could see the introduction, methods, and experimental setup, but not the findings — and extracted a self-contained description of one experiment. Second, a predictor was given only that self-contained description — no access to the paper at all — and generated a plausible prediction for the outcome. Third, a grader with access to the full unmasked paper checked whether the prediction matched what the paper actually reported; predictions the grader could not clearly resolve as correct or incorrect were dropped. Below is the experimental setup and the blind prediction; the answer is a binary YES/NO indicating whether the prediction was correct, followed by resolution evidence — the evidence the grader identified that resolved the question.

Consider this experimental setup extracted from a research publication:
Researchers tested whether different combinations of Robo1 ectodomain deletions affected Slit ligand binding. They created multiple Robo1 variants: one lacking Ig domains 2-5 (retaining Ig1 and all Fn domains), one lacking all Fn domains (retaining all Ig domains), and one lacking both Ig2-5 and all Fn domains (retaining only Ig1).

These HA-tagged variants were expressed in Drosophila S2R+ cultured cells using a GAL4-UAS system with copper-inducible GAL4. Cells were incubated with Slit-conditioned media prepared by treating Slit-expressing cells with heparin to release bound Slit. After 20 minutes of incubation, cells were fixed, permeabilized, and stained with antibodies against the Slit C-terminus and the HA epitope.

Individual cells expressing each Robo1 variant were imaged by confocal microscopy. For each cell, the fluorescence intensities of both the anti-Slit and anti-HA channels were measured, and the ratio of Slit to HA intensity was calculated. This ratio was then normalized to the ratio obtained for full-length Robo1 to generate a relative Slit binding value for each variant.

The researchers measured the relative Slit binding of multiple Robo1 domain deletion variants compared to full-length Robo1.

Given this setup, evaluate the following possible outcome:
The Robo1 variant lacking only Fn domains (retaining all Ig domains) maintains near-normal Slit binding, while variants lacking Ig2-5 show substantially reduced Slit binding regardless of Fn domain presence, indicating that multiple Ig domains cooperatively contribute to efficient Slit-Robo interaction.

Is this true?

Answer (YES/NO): NO